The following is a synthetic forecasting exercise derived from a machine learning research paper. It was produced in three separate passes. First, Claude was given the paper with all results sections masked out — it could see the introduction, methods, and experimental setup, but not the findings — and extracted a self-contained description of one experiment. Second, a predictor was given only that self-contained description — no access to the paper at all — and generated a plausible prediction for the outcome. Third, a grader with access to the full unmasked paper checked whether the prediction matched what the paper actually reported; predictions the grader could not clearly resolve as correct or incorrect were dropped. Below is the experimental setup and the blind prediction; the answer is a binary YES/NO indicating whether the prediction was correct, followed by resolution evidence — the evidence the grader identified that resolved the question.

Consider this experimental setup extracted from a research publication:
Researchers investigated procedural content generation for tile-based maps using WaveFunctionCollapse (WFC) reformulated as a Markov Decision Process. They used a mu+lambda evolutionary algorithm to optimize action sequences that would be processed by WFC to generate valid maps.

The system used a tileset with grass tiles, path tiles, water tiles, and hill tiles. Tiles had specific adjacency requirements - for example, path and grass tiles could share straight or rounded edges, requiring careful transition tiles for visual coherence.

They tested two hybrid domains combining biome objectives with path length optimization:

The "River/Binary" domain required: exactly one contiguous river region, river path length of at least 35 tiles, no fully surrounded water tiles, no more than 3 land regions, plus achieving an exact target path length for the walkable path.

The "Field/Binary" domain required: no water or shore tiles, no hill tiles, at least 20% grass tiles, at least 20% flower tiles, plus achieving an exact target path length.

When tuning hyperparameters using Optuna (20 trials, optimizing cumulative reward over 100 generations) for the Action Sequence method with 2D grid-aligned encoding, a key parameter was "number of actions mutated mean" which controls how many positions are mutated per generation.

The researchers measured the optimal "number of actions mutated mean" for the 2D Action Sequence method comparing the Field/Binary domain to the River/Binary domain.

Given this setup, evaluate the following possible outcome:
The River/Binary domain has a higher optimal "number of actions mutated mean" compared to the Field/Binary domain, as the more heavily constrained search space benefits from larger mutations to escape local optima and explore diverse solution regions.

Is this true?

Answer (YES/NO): NO